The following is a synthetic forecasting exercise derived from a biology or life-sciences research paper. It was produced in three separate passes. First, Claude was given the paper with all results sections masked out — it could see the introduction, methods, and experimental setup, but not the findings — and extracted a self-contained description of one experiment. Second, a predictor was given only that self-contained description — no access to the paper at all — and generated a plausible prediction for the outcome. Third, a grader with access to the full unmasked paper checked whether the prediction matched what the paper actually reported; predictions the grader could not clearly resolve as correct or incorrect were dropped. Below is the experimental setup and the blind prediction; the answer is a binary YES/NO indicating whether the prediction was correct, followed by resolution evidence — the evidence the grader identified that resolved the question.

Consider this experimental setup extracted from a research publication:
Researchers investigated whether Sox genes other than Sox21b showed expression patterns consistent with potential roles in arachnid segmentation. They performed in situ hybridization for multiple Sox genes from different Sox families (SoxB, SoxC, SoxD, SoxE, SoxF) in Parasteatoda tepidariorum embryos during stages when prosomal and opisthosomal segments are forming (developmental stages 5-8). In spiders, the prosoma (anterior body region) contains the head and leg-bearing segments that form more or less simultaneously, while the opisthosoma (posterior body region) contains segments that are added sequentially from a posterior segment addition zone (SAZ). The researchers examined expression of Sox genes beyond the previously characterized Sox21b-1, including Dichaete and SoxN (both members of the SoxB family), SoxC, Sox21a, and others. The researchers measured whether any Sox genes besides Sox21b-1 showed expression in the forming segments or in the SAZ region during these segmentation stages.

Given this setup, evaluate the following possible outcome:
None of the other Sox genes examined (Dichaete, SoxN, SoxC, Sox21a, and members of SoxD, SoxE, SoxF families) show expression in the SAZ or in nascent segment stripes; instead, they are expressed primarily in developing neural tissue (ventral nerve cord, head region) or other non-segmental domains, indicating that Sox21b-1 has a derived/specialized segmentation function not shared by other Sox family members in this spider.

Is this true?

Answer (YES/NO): NO